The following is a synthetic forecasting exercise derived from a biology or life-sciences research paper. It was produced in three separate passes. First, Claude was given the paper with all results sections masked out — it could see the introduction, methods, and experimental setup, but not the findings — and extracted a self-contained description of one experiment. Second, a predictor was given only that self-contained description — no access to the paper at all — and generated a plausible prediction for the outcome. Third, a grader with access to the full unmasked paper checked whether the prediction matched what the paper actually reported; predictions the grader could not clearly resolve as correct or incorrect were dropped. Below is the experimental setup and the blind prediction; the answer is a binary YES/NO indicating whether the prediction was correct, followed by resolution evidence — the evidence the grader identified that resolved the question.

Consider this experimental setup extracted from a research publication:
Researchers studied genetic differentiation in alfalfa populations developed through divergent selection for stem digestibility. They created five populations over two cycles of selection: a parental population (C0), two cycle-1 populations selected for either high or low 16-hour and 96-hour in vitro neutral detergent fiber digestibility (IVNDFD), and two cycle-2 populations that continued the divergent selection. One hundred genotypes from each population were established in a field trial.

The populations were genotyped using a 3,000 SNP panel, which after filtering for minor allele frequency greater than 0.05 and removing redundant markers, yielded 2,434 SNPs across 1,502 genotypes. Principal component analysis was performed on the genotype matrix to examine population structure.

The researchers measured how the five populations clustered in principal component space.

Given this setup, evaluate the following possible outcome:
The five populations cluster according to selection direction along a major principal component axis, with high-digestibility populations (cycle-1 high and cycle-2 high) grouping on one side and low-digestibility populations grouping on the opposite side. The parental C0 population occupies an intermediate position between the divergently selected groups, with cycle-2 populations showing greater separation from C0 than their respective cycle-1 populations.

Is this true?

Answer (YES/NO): YES